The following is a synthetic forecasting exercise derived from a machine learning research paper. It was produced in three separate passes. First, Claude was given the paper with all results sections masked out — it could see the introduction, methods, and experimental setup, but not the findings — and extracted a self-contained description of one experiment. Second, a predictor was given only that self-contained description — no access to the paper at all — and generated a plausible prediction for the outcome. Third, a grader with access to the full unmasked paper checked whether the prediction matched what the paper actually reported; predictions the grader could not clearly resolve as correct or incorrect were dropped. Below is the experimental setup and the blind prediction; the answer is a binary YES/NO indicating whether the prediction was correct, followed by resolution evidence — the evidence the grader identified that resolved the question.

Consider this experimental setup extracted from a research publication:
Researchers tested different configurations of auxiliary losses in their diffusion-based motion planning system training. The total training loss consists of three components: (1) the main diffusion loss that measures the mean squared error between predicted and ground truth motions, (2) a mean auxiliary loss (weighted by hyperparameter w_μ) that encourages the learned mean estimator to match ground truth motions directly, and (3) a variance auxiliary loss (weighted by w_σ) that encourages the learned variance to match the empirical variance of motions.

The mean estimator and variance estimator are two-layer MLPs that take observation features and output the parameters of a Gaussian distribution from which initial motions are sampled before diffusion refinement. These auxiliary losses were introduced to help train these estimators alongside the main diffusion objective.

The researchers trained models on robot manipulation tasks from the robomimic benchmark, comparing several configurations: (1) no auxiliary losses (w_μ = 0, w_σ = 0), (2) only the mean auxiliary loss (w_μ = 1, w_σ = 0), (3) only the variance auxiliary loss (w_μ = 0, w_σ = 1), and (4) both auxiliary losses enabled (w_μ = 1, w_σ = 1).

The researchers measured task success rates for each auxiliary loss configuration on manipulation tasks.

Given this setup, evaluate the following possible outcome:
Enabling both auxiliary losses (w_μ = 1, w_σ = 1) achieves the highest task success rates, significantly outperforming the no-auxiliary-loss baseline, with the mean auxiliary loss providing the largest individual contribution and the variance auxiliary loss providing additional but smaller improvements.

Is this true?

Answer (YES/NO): NO